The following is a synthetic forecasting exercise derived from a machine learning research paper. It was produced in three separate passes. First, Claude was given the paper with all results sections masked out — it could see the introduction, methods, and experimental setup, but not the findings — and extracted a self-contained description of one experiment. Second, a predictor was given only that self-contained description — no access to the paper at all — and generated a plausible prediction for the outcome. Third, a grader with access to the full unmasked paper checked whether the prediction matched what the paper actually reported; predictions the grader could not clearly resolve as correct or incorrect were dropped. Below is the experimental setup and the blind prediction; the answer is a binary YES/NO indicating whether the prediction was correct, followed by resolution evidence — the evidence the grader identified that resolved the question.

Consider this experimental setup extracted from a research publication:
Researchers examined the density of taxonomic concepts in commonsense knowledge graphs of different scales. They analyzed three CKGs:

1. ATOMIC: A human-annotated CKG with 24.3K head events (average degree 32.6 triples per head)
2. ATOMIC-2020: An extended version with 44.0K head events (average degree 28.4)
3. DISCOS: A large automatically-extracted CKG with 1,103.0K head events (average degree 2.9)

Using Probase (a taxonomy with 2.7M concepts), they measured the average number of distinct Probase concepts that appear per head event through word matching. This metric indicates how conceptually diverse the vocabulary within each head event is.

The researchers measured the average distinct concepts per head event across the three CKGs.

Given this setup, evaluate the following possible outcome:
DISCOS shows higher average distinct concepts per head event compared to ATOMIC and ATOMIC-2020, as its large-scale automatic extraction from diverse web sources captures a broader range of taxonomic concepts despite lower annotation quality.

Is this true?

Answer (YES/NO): NO